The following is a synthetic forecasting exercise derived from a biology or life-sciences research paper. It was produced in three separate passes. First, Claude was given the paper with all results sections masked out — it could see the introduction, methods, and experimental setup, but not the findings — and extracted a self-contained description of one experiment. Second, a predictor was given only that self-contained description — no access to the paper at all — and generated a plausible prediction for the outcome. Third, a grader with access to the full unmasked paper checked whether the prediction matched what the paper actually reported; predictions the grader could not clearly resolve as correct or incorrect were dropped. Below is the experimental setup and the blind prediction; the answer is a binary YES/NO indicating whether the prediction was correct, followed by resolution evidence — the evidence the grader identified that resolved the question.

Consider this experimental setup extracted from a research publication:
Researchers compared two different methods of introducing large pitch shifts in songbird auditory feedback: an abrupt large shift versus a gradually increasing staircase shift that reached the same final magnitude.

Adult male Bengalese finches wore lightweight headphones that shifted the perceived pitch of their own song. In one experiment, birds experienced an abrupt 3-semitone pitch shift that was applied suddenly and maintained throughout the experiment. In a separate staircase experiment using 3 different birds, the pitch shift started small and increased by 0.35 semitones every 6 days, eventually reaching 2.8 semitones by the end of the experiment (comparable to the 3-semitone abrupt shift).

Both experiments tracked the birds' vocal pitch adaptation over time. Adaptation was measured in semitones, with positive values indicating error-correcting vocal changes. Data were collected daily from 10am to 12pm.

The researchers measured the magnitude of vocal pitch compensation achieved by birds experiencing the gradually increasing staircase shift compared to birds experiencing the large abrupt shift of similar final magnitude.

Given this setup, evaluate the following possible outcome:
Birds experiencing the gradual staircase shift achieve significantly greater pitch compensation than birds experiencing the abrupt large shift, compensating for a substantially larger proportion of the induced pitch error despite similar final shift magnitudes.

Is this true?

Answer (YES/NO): YES